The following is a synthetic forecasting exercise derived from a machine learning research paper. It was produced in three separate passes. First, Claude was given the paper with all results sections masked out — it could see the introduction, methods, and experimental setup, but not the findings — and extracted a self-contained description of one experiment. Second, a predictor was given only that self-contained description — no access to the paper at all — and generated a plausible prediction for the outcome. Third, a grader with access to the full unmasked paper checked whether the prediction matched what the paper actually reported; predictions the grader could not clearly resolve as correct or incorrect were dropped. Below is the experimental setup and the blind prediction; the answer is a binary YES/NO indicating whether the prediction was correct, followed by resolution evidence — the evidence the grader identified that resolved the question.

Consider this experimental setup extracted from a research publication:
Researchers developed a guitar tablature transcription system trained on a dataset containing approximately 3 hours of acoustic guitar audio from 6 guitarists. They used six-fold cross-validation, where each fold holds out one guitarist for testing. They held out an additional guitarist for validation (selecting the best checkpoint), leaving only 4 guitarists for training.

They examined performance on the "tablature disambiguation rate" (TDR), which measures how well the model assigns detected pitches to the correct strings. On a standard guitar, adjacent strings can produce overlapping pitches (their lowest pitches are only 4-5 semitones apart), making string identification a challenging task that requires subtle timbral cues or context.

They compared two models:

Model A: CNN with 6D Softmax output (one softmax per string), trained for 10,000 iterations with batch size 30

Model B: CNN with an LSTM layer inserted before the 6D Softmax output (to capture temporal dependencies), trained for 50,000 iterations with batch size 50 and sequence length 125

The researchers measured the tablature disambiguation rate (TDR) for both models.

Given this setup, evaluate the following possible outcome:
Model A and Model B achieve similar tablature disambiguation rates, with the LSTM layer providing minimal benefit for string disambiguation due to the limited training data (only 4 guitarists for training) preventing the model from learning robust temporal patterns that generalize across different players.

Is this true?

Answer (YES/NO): NO